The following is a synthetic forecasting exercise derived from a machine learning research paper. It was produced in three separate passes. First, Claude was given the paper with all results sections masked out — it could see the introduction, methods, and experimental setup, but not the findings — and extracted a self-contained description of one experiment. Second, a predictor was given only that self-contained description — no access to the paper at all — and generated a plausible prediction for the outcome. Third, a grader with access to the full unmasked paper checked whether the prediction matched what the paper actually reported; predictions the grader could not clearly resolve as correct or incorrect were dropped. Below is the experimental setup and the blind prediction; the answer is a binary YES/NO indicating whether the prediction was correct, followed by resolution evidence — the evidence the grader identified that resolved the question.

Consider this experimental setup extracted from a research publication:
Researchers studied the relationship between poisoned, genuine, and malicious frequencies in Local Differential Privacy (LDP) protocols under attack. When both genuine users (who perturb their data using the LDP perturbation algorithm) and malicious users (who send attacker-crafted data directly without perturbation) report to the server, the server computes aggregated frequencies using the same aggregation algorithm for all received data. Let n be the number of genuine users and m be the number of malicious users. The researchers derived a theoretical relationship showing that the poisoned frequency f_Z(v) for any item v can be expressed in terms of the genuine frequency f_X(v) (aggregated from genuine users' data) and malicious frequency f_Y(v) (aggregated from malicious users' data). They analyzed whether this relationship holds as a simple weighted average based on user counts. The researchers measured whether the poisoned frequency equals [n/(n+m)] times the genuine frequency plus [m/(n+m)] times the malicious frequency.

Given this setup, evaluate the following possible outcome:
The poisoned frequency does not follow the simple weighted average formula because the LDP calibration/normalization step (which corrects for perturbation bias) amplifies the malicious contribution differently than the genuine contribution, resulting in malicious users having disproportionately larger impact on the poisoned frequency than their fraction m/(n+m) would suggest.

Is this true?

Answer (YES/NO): NO